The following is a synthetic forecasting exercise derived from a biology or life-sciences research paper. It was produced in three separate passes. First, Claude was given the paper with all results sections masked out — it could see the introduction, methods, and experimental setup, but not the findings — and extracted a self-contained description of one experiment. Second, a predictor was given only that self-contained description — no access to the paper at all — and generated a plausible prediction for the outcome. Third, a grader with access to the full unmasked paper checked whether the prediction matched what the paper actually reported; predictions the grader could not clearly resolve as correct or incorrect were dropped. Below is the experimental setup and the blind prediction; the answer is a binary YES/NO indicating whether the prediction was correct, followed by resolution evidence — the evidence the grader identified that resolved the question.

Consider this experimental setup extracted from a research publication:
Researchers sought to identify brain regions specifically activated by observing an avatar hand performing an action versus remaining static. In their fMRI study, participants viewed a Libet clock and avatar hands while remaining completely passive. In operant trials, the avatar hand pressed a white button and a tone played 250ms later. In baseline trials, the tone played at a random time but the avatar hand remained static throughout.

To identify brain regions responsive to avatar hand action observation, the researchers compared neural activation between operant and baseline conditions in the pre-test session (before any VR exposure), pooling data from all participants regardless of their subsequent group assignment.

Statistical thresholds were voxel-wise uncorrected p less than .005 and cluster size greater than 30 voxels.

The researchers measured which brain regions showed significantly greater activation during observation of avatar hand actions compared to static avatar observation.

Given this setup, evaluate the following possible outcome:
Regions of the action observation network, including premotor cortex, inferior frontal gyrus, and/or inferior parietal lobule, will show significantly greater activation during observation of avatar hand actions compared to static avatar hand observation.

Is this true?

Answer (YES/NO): NO